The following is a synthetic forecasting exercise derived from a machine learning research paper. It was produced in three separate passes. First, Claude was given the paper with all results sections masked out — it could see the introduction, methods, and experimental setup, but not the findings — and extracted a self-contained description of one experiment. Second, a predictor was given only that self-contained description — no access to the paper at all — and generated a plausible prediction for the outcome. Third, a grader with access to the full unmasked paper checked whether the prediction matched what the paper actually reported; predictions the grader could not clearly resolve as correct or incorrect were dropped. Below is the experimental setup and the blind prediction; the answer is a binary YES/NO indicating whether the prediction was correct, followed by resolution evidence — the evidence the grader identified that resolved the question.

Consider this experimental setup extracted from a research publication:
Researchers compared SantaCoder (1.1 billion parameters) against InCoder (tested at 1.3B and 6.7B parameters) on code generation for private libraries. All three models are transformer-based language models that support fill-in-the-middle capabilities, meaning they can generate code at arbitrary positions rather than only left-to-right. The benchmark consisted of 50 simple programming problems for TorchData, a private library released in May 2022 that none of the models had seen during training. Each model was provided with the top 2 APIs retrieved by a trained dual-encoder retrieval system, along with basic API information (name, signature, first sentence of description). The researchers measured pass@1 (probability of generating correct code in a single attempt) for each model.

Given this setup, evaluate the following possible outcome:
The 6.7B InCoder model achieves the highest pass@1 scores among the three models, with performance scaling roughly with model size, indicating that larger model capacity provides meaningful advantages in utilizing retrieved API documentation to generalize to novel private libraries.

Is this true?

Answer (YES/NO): NO